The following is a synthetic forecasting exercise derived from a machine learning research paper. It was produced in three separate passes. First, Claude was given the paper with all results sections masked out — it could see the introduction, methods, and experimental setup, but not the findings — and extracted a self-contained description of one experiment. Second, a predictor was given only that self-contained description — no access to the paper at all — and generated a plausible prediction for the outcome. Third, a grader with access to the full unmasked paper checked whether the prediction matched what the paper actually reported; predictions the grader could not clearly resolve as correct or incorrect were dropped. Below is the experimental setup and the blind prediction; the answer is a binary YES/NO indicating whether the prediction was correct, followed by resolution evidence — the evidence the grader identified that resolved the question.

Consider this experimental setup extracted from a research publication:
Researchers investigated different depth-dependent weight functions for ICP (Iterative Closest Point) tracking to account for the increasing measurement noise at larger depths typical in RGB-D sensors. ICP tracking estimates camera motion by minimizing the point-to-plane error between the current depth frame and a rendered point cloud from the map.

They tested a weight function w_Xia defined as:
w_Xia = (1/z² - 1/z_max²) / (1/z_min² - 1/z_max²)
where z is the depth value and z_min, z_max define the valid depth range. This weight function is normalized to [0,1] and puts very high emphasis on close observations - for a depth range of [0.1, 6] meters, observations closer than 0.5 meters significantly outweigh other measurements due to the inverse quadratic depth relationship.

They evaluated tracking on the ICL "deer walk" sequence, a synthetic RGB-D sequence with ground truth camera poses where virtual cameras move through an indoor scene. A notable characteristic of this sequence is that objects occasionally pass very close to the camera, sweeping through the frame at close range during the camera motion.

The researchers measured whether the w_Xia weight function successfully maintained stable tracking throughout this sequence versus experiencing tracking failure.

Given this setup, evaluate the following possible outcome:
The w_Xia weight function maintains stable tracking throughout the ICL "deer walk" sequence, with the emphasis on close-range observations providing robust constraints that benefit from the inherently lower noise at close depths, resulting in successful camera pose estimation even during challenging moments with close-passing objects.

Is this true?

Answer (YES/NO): NO